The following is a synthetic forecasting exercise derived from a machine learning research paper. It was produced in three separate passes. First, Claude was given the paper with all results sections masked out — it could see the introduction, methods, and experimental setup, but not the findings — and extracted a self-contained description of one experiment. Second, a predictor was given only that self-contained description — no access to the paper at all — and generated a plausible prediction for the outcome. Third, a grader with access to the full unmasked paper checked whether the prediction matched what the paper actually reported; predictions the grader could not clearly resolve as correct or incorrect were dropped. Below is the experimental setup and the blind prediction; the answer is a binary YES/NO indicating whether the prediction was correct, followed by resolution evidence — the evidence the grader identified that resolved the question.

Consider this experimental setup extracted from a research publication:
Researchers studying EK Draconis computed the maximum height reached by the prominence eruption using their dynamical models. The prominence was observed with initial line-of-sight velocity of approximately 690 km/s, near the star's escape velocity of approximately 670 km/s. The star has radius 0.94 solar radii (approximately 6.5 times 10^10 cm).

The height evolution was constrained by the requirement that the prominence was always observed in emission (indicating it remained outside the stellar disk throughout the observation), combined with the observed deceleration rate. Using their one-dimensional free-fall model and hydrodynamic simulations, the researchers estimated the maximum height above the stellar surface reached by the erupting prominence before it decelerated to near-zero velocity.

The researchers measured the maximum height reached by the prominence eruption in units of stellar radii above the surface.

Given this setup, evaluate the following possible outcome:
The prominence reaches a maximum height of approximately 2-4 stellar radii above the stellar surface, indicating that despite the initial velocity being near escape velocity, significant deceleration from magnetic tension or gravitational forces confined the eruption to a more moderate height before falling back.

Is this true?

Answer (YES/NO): NO